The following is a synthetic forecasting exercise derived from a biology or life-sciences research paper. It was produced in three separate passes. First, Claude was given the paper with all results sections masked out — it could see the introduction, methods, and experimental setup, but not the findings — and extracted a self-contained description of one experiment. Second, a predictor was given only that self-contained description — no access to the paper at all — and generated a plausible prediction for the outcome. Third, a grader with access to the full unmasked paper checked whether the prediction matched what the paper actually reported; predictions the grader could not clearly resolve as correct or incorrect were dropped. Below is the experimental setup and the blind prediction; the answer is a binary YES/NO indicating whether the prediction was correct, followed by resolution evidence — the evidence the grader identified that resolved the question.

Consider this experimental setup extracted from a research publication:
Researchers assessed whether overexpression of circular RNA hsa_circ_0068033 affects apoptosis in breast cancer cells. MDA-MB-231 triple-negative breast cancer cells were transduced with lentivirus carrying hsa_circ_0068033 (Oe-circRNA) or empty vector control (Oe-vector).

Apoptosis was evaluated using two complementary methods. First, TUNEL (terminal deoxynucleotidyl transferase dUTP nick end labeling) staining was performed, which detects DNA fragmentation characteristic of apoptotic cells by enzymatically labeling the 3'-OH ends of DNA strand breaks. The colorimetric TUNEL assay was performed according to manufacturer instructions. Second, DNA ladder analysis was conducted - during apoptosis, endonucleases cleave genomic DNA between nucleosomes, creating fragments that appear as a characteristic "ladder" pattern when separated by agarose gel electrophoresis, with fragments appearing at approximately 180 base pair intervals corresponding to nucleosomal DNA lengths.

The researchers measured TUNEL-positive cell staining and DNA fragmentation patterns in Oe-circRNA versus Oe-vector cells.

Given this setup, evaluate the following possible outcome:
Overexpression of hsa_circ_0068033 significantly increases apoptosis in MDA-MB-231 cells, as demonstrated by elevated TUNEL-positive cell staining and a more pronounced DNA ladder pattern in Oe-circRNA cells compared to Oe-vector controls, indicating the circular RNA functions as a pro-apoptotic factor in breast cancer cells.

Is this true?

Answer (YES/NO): YES